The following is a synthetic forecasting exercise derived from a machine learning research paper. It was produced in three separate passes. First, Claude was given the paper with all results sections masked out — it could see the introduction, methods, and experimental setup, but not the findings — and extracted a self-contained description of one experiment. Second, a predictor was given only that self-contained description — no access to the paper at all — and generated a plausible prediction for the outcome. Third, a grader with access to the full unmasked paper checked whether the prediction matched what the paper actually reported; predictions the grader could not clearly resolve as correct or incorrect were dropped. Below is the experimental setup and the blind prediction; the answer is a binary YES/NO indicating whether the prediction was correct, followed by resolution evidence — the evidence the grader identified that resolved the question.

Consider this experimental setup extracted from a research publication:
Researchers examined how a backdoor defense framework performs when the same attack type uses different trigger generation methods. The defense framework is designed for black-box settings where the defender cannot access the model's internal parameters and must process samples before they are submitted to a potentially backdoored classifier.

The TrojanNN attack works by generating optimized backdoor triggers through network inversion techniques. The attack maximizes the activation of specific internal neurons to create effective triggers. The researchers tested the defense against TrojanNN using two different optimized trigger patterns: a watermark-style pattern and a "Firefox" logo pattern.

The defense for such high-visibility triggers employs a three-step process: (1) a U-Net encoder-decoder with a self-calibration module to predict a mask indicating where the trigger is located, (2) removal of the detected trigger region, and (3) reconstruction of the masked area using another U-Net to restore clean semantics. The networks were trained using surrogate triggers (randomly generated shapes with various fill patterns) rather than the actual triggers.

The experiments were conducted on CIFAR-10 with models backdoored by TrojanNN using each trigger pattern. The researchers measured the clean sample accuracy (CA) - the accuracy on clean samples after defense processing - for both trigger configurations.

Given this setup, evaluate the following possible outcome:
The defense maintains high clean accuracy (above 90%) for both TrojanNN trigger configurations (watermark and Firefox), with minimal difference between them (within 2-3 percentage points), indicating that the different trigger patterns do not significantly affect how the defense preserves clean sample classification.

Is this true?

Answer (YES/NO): NO